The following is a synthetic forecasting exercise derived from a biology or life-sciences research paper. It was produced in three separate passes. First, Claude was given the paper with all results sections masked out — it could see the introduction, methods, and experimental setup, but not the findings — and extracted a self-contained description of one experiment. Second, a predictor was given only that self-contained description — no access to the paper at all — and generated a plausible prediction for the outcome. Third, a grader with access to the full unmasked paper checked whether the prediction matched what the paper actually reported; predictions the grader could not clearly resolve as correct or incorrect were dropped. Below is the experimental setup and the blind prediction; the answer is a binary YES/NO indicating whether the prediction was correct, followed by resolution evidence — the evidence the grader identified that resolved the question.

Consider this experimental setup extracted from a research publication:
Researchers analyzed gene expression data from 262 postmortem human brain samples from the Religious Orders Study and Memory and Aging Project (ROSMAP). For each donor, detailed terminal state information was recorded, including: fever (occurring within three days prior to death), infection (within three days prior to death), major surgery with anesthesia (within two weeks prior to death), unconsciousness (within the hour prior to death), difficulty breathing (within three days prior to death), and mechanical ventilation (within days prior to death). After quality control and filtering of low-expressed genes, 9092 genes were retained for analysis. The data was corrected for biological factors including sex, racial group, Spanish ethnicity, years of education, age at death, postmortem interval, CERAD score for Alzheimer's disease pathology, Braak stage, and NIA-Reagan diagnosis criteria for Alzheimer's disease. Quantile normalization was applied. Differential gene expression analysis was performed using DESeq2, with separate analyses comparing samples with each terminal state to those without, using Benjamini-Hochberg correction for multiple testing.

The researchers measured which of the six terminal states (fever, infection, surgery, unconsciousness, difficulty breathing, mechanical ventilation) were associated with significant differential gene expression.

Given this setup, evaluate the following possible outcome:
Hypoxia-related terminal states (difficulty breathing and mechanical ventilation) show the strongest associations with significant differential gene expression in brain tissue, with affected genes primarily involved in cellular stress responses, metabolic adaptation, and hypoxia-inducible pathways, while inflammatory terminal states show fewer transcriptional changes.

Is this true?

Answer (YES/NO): NO